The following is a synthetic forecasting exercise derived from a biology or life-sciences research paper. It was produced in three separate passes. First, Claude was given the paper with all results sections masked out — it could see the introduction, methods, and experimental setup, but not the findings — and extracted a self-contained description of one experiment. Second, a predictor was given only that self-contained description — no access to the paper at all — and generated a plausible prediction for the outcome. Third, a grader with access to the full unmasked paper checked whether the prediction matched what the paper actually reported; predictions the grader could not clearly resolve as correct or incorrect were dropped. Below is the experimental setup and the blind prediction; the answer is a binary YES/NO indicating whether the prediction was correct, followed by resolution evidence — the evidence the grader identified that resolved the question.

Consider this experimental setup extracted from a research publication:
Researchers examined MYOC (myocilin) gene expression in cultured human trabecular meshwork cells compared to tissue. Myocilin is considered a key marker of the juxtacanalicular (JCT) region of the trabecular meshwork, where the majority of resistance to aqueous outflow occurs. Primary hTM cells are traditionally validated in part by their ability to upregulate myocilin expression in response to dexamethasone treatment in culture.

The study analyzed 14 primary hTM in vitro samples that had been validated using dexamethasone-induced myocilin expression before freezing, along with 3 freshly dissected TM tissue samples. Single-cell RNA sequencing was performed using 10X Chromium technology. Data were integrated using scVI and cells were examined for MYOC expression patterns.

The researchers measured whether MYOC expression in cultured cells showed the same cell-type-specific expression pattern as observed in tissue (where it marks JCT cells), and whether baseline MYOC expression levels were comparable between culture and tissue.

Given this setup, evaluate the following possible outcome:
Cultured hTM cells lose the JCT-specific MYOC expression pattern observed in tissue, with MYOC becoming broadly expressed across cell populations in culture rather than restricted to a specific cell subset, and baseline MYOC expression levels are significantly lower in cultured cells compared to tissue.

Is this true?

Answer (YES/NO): NO